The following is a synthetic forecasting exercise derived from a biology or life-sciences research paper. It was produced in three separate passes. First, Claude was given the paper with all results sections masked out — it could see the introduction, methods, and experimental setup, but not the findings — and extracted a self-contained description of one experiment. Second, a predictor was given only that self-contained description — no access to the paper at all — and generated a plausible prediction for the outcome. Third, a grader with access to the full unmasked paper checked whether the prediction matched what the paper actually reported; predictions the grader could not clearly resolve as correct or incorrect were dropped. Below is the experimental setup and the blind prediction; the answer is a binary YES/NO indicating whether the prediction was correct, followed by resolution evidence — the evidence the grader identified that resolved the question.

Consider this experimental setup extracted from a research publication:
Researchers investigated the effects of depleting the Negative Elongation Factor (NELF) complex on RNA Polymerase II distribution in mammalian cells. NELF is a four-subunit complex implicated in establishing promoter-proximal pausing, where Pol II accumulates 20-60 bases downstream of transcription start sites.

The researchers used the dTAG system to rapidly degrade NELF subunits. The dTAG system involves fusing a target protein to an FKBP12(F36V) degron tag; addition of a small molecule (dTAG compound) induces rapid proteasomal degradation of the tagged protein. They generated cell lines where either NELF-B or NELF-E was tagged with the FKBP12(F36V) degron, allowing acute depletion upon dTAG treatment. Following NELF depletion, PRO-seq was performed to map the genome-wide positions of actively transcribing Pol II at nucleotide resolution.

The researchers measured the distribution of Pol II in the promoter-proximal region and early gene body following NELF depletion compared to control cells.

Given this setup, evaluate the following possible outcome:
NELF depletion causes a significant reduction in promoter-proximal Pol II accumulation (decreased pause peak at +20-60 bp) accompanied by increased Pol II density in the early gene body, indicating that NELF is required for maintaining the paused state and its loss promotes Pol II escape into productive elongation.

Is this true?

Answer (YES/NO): NO